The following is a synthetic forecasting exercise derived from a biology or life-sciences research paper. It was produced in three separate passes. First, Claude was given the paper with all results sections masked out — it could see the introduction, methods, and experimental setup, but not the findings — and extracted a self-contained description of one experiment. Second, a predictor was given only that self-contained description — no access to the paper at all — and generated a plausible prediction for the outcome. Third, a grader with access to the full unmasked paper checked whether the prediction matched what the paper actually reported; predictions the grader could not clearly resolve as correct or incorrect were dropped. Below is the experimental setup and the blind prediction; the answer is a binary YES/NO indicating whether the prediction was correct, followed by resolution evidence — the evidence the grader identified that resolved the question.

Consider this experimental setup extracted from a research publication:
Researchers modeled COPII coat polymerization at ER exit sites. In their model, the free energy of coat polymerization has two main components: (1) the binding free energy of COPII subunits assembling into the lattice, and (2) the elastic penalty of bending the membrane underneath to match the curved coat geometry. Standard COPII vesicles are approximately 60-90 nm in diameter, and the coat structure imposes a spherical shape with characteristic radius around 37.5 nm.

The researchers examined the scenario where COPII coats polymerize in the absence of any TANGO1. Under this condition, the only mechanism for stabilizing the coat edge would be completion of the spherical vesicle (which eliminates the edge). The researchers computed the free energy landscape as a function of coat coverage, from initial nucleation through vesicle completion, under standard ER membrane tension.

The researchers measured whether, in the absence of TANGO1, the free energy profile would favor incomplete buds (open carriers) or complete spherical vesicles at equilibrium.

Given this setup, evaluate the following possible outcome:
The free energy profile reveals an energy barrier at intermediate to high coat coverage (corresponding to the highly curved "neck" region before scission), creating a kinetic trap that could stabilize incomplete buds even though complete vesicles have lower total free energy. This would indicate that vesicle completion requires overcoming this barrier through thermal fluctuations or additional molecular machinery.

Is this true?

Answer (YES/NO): NO